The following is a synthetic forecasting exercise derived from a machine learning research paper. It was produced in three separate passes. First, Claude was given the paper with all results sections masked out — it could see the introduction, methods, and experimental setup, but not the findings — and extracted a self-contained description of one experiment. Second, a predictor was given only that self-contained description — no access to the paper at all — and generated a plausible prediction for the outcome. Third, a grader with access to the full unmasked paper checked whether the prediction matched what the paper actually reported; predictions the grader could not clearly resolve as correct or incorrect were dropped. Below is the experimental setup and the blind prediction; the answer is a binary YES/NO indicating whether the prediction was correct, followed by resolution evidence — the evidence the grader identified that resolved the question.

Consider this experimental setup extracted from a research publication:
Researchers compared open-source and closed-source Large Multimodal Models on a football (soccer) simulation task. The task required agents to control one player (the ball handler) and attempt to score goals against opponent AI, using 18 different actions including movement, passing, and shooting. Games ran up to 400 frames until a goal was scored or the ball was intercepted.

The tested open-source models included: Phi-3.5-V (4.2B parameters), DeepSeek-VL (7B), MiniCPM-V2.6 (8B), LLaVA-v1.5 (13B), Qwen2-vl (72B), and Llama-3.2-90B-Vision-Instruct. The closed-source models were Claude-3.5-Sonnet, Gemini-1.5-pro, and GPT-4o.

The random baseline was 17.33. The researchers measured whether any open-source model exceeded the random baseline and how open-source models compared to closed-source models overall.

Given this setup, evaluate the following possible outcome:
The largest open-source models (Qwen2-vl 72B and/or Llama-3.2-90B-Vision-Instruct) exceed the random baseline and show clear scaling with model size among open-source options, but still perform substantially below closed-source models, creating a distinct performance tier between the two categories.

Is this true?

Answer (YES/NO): NO